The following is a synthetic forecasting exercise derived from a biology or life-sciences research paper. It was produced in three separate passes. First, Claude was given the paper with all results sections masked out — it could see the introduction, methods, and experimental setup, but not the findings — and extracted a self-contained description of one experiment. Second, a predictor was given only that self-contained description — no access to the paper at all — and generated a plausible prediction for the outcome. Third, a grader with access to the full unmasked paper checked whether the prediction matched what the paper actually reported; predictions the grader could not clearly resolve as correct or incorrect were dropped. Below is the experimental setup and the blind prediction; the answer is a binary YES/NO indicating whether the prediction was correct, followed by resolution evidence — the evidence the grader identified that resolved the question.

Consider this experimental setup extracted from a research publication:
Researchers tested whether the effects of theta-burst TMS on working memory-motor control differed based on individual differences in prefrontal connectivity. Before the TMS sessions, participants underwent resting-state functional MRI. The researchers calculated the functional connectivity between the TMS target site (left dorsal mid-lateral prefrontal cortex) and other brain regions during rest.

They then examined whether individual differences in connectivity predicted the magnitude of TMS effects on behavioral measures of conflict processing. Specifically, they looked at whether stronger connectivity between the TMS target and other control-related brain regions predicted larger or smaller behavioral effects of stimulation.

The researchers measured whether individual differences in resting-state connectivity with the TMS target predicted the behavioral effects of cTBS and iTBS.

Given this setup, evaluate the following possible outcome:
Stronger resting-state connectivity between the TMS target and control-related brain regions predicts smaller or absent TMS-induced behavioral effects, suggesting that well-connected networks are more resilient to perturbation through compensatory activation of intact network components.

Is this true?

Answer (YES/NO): NO